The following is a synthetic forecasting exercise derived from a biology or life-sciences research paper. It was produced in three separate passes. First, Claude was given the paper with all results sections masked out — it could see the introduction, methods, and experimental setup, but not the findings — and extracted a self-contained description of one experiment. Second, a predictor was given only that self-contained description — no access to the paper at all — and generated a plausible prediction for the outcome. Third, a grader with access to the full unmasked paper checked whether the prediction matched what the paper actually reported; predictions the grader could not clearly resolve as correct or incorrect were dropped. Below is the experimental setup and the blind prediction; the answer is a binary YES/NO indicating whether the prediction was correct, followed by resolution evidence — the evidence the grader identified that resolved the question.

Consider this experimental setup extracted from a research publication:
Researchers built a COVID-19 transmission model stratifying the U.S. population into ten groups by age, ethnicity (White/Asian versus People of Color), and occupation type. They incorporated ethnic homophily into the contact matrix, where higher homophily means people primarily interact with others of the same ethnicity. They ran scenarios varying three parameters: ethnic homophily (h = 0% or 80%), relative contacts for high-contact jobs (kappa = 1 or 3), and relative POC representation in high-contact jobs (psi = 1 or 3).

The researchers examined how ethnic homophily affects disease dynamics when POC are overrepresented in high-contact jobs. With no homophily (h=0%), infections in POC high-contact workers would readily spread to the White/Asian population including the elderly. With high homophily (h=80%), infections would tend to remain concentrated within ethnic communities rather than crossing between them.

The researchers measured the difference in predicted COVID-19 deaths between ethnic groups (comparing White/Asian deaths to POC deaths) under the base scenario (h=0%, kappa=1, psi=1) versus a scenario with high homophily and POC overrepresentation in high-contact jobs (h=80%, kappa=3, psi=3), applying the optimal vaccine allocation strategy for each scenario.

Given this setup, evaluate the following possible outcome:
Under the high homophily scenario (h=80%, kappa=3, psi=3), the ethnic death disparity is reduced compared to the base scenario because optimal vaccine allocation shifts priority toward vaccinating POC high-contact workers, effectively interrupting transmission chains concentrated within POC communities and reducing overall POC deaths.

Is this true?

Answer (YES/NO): NO